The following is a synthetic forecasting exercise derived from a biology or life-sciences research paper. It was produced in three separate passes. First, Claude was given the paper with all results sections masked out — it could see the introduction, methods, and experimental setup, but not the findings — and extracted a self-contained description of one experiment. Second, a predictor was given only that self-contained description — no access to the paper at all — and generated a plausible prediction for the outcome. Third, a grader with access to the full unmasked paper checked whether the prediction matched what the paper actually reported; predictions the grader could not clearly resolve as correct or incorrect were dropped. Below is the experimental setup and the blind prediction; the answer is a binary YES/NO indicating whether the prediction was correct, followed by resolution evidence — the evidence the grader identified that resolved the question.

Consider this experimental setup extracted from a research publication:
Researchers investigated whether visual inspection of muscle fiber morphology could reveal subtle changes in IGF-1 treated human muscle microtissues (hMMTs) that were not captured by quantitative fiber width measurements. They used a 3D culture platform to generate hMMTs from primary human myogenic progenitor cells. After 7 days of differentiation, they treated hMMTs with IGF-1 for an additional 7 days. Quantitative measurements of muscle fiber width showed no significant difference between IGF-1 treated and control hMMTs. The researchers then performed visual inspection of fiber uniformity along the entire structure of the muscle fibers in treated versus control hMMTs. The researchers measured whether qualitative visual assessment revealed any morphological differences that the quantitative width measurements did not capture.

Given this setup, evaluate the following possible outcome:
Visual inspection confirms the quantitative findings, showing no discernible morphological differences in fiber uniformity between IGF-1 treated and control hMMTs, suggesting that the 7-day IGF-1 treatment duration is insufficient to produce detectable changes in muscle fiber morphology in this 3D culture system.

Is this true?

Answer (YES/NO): NO